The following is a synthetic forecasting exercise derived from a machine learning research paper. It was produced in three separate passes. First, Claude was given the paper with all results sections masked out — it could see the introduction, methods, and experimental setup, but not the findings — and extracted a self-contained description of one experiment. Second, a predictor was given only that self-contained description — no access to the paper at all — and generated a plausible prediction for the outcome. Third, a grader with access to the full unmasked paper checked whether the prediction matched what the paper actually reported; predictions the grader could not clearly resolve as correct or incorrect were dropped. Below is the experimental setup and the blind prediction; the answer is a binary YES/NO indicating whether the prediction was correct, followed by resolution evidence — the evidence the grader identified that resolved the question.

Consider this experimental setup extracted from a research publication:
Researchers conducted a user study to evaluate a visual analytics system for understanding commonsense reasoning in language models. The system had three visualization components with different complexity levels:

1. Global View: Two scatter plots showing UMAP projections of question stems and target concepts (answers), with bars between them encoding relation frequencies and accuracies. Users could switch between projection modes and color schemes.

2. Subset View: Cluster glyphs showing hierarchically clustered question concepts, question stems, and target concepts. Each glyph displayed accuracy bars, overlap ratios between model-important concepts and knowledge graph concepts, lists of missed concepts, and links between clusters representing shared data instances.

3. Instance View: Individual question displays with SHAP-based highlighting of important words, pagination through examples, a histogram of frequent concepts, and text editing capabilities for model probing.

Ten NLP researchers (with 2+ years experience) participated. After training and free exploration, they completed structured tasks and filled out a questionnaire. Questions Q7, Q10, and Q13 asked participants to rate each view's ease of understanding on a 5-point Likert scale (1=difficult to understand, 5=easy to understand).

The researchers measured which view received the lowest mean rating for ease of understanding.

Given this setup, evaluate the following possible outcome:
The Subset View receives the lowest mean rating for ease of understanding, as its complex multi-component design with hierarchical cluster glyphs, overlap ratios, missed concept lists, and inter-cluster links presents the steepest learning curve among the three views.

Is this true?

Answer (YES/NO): YES